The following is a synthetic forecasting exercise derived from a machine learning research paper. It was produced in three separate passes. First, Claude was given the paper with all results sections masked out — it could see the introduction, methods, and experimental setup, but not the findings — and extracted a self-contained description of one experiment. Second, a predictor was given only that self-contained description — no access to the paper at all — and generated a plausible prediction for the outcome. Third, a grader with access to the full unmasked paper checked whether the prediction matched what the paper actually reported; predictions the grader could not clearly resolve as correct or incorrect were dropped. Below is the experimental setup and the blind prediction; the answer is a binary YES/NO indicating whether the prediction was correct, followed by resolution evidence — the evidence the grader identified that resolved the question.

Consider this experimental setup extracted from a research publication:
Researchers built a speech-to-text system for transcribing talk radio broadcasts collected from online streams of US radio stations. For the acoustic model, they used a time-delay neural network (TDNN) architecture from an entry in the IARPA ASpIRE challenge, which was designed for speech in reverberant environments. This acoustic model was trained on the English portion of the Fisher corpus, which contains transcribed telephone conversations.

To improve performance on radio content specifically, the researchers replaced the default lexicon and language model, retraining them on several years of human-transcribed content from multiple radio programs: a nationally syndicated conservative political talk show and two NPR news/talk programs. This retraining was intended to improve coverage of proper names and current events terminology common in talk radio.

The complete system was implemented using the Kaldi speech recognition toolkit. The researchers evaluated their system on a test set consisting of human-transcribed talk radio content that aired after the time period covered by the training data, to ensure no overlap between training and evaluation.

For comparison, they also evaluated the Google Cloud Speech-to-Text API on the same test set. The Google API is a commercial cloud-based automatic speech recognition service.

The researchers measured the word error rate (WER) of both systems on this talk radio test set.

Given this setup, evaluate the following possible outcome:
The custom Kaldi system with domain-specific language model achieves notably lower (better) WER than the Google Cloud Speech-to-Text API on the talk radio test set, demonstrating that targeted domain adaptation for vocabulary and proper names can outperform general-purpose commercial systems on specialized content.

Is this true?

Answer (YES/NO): NO